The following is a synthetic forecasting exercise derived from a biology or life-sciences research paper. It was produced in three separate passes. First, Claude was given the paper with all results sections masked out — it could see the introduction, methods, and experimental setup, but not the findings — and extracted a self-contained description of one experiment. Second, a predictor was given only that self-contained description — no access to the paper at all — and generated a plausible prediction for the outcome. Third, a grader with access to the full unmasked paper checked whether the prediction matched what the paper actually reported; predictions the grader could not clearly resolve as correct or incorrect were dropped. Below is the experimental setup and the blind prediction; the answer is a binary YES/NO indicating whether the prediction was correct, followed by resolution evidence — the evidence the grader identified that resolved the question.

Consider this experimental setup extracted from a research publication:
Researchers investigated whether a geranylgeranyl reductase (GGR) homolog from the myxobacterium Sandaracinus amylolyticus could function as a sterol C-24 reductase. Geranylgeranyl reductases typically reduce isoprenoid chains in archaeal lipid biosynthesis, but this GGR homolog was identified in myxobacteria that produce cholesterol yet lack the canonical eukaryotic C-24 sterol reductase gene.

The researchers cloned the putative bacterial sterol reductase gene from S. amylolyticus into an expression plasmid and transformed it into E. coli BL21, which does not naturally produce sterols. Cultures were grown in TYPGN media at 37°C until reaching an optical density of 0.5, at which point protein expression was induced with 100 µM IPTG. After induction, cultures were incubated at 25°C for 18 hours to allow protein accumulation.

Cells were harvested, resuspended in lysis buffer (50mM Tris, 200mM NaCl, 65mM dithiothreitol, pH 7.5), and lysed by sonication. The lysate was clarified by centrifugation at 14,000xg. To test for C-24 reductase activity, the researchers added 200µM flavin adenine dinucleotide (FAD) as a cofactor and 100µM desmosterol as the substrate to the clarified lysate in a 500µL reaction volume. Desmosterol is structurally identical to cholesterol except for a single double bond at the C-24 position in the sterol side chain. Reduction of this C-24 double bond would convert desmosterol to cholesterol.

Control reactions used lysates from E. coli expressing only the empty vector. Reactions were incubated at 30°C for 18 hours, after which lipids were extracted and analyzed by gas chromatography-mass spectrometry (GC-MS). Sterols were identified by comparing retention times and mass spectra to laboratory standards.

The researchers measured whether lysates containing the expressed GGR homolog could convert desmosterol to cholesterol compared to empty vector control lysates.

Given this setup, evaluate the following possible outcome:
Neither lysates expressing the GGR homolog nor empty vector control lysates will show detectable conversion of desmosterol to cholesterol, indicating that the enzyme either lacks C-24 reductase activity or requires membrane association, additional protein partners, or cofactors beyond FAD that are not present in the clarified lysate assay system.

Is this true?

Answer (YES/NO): NO